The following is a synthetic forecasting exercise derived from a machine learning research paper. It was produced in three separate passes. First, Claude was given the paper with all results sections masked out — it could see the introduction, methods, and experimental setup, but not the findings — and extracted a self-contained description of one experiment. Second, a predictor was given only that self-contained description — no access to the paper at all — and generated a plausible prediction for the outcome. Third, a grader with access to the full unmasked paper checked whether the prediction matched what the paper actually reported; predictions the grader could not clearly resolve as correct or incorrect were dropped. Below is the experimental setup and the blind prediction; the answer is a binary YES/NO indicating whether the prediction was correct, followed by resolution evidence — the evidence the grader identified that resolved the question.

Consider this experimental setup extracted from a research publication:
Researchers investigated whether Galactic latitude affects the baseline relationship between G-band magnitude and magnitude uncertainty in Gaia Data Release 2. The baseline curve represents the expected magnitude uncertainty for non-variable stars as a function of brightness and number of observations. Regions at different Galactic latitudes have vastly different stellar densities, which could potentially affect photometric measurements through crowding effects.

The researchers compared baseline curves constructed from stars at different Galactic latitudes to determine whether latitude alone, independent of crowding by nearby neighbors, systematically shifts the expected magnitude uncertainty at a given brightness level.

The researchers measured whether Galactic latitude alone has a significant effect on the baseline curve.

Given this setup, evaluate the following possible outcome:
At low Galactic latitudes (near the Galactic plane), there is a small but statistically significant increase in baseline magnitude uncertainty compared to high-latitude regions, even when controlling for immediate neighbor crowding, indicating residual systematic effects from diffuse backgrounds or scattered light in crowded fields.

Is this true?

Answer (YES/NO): NO